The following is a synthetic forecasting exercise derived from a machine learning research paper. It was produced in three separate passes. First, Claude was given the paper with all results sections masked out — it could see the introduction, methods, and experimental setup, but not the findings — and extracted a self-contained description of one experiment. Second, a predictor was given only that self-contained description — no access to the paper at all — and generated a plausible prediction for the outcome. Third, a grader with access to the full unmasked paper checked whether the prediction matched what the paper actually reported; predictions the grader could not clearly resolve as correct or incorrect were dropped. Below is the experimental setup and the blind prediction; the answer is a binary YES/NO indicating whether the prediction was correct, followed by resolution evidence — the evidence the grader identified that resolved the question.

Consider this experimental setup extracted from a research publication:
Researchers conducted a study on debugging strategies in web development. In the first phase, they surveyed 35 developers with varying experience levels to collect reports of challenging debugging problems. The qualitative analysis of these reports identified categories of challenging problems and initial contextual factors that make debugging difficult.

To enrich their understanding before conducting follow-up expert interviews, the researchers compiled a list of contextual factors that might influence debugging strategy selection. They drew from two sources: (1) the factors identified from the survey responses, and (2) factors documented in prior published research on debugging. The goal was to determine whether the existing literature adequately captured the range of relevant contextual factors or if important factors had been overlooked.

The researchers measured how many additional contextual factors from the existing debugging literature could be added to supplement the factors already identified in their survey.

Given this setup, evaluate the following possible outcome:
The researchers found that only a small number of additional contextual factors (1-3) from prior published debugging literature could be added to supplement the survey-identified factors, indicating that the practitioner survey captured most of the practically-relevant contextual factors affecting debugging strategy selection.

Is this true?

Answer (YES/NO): YES